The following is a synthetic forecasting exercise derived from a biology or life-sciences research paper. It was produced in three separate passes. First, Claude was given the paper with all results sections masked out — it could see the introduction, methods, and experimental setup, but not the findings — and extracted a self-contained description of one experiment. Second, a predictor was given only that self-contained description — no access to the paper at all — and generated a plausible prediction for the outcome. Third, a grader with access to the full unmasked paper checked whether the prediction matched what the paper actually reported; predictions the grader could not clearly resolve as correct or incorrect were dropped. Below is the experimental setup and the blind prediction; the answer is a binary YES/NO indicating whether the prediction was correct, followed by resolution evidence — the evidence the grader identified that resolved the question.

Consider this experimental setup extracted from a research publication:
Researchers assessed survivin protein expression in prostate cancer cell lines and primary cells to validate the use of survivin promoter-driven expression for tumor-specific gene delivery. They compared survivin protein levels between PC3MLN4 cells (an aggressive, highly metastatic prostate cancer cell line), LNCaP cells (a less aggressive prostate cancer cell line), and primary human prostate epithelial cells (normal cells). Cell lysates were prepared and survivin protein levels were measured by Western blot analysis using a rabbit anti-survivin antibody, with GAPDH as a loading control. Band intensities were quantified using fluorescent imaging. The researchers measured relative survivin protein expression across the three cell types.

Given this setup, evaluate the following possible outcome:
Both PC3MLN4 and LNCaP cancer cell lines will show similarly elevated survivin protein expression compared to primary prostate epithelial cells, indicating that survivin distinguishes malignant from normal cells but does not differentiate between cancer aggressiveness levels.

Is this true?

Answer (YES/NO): NO